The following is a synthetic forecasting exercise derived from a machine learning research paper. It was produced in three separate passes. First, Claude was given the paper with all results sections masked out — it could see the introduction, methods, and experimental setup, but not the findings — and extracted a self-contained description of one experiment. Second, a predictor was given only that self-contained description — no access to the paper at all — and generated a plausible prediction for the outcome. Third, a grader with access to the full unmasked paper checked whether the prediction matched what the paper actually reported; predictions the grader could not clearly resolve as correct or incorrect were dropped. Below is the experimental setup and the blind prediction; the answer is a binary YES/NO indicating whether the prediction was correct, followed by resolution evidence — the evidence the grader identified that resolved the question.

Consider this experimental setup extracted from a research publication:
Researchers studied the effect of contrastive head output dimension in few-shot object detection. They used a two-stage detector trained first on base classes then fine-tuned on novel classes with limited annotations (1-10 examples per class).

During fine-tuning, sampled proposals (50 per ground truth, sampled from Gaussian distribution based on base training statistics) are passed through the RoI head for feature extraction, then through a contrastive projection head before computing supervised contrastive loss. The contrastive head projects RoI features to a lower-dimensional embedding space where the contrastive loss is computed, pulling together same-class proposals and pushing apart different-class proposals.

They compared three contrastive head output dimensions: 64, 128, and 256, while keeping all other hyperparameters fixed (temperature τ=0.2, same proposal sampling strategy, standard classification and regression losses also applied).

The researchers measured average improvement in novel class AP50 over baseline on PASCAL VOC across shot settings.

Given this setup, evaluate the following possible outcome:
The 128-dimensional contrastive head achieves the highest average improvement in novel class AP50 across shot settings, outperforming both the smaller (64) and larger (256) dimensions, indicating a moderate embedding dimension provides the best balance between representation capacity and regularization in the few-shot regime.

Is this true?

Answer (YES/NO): YES